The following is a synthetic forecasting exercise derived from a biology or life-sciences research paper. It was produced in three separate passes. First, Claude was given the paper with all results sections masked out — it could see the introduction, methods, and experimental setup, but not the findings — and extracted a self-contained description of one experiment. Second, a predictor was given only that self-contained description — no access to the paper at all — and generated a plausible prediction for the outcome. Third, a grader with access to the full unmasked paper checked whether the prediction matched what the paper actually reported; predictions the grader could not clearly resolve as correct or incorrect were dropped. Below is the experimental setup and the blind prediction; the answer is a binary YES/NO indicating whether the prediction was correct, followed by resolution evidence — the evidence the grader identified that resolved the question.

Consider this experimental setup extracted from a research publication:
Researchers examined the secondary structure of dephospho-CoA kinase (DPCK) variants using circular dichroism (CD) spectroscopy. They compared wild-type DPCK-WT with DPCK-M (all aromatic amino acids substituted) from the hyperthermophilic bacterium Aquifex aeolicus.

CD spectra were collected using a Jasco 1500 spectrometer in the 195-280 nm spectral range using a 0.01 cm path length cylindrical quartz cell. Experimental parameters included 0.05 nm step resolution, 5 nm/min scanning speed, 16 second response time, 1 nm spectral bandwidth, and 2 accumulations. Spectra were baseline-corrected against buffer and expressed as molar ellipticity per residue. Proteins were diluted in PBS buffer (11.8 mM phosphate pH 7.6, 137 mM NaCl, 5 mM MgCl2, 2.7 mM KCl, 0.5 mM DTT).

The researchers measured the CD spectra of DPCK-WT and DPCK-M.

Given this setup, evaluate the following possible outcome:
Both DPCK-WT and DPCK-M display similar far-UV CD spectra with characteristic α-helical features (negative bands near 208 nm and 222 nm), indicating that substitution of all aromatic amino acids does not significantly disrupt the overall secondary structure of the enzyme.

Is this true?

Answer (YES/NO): NO